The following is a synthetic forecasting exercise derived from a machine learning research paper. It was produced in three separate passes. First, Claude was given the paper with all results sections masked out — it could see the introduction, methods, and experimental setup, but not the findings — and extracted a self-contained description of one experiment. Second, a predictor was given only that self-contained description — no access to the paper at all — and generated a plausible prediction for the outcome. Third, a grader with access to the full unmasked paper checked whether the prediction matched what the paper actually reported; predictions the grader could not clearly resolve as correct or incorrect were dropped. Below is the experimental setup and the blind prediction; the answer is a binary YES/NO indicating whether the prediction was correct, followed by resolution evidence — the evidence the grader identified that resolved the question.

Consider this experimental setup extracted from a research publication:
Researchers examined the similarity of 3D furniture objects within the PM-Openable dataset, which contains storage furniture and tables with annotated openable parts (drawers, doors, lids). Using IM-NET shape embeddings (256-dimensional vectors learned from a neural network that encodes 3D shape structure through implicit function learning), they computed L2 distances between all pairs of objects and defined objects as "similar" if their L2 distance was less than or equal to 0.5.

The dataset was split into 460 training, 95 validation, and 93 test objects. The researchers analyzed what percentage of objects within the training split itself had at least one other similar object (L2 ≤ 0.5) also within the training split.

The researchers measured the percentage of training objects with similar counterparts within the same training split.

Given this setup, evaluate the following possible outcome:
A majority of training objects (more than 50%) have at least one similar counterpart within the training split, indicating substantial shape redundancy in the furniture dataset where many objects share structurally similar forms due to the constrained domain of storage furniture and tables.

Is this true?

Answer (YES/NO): NO